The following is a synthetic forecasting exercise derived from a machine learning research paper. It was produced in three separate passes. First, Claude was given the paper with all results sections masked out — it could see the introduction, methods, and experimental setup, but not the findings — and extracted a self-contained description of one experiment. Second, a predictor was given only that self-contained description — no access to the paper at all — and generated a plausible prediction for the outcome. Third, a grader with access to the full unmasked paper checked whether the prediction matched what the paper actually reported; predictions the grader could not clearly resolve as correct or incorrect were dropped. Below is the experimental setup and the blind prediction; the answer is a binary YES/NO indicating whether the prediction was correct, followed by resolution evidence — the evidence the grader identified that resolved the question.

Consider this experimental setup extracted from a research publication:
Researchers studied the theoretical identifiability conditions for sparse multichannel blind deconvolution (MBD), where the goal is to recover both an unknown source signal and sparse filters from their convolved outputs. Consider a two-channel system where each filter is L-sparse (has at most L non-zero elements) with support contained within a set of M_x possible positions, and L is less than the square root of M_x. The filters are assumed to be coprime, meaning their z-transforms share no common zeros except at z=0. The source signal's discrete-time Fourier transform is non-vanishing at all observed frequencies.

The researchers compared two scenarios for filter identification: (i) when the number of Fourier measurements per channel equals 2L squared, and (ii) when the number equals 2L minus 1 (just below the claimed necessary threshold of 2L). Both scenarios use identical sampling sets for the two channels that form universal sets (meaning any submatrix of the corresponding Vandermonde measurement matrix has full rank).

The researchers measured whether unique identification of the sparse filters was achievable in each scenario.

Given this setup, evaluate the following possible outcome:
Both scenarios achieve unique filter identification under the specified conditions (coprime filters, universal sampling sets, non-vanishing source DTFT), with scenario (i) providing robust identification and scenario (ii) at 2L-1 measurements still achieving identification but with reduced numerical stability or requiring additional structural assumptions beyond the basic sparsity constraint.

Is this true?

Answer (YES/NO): NO